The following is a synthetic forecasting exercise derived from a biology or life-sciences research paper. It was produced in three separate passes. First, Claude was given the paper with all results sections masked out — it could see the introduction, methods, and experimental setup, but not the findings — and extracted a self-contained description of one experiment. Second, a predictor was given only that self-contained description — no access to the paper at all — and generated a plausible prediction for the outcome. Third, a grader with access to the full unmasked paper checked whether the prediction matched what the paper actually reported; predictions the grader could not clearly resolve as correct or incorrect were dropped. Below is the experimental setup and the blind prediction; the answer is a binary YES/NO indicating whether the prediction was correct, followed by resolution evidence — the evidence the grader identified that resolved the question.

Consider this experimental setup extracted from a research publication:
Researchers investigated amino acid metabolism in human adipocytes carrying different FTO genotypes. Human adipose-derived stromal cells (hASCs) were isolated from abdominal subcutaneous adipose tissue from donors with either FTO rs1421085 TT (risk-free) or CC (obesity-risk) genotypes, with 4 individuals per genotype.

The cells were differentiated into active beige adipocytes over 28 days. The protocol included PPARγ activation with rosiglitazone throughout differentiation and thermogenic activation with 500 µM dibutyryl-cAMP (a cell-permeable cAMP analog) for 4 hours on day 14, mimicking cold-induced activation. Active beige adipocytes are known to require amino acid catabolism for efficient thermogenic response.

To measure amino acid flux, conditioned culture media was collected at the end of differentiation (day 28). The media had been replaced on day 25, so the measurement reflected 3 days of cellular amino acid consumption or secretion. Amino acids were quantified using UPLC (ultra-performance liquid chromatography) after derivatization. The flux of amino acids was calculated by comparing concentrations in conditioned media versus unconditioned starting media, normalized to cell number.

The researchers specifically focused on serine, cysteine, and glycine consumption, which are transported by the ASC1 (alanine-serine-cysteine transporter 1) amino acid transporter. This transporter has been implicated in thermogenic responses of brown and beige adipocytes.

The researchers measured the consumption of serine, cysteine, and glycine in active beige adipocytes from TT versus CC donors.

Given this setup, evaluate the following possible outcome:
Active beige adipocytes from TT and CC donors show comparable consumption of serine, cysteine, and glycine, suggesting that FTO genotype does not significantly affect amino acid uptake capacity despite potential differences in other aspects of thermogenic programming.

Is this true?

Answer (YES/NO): NO